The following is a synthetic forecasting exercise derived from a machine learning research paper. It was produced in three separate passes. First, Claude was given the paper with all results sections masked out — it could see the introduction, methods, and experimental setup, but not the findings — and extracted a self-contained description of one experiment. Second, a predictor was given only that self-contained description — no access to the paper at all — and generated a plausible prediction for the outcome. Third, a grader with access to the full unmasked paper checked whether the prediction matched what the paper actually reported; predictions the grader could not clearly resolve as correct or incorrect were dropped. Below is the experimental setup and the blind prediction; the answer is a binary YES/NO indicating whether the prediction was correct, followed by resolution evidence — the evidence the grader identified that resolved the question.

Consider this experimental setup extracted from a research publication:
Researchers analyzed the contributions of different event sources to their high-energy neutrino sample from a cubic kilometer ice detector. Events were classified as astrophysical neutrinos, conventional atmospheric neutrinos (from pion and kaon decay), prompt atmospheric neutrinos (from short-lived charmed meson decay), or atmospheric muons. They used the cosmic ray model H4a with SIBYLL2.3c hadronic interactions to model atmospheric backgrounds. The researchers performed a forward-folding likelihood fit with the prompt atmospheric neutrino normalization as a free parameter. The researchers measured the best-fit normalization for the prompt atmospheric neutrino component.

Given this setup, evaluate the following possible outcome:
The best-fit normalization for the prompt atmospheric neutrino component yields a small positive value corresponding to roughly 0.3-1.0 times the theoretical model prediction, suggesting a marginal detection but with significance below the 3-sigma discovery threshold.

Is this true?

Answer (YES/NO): NO